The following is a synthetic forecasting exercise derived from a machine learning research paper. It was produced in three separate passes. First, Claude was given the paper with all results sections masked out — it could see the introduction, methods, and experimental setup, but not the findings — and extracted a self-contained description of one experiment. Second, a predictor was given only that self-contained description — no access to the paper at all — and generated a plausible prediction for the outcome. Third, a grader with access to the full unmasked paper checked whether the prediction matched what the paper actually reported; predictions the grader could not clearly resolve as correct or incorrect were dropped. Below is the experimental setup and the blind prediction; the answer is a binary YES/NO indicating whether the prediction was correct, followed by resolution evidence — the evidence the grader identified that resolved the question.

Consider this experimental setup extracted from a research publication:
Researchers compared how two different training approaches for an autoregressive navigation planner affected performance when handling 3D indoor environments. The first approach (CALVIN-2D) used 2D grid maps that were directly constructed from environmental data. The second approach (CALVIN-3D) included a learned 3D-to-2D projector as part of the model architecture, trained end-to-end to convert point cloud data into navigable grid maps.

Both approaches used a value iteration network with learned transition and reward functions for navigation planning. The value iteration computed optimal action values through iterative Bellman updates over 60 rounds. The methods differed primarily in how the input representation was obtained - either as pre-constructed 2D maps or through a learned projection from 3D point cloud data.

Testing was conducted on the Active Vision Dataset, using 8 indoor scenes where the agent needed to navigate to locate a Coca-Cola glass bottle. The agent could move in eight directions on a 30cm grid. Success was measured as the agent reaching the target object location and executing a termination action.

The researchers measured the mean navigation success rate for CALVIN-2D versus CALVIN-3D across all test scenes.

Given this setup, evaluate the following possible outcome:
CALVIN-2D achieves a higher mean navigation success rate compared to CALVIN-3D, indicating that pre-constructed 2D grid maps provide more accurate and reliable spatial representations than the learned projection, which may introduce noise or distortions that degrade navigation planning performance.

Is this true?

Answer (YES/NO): NO